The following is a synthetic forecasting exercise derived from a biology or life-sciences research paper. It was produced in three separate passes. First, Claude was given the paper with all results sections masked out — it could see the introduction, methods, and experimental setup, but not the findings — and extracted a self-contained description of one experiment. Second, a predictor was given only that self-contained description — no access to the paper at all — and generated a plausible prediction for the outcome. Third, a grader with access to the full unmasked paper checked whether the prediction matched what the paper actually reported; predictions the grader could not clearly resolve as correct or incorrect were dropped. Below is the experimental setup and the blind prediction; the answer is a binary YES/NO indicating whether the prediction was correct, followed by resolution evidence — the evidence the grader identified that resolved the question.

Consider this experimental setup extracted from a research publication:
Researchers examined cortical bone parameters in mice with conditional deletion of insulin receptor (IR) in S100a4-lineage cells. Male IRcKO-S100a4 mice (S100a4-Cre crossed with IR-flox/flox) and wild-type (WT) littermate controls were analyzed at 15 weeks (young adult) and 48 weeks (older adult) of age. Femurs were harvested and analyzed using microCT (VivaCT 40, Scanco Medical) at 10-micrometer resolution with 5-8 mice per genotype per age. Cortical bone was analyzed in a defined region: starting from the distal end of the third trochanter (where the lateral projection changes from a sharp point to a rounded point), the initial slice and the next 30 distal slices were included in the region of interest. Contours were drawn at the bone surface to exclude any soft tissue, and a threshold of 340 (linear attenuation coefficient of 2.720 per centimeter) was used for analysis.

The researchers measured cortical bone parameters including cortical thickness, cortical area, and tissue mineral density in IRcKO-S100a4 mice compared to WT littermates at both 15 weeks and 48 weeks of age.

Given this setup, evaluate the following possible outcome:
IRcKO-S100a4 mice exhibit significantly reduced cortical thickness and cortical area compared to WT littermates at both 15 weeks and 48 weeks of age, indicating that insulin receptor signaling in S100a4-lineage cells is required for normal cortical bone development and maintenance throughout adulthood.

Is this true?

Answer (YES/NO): NO